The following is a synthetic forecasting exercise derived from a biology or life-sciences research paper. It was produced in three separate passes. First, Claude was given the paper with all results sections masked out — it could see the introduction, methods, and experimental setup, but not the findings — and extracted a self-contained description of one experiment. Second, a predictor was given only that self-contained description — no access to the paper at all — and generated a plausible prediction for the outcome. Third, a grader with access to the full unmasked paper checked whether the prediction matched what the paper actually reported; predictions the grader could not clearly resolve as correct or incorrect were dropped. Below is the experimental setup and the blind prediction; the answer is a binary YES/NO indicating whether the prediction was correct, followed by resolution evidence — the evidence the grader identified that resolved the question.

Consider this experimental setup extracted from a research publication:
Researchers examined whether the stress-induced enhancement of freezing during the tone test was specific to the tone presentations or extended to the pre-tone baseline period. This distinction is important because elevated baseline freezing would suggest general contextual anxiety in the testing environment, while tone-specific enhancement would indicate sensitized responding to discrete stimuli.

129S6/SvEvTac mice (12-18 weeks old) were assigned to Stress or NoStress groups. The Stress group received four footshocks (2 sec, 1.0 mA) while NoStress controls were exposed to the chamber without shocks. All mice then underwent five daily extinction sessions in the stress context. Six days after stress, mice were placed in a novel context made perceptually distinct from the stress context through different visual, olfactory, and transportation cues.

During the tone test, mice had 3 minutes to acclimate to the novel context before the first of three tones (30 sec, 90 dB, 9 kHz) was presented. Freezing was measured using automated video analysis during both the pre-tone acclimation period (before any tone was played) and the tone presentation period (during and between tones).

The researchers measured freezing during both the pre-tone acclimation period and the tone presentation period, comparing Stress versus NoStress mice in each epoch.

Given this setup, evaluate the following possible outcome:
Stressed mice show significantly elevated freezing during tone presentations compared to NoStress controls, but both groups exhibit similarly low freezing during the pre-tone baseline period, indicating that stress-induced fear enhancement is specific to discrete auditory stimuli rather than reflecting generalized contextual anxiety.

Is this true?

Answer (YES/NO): YES